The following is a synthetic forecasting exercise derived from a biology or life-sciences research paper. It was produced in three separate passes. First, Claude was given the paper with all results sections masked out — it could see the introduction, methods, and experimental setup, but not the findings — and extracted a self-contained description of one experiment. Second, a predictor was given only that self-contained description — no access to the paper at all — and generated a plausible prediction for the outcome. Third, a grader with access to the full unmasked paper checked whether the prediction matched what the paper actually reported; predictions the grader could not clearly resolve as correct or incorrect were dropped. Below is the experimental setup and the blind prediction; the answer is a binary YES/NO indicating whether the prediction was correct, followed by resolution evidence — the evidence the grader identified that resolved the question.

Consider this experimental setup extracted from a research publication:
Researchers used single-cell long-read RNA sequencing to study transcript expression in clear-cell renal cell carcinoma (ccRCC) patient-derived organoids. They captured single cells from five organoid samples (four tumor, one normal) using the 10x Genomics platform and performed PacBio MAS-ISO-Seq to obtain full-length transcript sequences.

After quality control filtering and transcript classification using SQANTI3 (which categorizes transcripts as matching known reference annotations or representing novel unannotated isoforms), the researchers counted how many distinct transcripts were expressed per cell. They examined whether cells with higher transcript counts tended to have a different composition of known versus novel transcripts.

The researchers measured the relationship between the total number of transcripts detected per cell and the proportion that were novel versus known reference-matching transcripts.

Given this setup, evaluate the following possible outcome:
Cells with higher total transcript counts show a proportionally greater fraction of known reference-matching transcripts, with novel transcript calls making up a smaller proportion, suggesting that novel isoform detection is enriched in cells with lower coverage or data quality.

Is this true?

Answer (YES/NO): NO